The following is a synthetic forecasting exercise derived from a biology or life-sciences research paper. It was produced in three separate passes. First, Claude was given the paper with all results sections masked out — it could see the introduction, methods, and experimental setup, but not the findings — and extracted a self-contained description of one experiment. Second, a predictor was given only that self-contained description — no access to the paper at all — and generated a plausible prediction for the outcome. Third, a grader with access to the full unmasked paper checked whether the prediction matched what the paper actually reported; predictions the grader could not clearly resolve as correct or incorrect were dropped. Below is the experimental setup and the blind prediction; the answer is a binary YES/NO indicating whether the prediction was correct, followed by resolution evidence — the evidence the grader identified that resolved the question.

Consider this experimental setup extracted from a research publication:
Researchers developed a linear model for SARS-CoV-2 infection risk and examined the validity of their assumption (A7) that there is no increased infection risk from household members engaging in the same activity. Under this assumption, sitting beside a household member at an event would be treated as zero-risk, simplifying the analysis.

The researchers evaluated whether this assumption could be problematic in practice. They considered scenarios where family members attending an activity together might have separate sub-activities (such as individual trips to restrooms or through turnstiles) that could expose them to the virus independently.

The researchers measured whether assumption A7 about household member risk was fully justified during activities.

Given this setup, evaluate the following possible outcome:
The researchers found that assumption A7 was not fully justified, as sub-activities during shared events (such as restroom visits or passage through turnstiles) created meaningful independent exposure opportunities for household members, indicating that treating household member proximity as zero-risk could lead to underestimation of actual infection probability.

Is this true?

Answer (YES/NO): NO